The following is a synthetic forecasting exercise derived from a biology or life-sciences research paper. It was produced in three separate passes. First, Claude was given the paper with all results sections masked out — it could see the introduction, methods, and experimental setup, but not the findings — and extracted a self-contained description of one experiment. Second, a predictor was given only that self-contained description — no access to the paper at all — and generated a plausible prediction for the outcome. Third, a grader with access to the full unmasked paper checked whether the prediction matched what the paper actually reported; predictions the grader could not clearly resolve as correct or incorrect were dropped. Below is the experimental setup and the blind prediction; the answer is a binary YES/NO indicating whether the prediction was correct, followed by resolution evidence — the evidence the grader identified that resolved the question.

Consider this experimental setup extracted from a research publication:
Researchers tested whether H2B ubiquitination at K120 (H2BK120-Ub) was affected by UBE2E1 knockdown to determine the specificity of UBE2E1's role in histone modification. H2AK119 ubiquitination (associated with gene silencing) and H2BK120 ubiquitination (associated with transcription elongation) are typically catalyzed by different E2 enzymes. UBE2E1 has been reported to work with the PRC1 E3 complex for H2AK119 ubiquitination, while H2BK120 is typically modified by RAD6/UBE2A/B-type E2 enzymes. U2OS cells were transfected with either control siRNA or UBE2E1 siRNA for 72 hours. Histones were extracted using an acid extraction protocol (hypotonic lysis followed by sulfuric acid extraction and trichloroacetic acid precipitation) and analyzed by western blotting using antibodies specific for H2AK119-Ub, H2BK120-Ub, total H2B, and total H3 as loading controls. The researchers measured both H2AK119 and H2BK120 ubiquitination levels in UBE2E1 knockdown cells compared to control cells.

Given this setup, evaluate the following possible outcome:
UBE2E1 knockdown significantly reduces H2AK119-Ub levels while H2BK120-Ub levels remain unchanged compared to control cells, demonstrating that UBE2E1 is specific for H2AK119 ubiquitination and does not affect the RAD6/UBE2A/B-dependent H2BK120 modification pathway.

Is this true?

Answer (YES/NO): NO